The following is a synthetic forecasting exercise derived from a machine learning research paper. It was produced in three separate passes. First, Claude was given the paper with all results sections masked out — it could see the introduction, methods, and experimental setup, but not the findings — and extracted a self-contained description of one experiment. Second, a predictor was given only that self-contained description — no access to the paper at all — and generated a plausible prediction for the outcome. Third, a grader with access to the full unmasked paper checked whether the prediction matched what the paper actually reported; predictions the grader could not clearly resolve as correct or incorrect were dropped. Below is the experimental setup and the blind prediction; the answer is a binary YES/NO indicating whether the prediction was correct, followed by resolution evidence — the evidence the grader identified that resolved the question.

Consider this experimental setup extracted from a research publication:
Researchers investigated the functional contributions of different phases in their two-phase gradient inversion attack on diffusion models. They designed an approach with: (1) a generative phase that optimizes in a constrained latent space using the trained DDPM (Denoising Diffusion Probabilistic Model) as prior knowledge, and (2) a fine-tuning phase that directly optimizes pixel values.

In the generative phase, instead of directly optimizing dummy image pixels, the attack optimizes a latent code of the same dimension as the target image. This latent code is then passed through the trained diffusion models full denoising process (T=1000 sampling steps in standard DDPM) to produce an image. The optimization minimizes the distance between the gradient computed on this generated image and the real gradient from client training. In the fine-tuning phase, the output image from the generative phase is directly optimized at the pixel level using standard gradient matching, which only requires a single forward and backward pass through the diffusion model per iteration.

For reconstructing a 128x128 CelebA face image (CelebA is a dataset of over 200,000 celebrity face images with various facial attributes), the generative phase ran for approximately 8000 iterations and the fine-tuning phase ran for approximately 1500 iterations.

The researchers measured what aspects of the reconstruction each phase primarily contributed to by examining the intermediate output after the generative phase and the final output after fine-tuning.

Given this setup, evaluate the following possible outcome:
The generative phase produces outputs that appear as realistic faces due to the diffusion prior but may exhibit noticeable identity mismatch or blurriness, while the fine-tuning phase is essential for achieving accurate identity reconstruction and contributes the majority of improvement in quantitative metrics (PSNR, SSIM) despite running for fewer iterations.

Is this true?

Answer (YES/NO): NO